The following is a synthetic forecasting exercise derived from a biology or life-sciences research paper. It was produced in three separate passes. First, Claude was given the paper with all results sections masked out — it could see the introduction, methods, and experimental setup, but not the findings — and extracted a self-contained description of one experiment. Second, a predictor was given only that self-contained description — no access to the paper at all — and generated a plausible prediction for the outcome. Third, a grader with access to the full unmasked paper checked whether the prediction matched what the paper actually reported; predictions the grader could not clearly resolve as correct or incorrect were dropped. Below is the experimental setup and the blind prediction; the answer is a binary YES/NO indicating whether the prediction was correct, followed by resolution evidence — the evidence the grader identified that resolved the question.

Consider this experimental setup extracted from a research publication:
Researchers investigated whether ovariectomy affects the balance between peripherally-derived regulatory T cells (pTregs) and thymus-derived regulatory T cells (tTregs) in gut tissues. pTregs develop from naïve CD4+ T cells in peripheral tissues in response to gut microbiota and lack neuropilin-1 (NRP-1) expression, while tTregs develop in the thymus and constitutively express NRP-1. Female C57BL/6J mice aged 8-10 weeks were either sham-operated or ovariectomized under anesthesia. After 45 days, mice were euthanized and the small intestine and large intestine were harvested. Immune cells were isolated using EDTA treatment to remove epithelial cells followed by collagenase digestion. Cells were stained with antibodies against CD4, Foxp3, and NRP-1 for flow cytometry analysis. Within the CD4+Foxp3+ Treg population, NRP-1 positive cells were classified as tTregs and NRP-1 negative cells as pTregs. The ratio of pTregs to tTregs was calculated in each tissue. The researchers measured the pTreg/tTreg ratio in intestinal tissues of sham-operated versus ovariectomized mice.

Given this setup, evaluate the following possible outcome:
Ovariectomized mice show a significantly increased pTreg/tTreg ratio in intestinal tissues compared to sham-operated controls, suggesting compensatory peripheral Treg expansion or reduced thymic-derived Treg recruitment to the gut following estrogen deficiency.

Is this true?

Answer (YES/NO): NO